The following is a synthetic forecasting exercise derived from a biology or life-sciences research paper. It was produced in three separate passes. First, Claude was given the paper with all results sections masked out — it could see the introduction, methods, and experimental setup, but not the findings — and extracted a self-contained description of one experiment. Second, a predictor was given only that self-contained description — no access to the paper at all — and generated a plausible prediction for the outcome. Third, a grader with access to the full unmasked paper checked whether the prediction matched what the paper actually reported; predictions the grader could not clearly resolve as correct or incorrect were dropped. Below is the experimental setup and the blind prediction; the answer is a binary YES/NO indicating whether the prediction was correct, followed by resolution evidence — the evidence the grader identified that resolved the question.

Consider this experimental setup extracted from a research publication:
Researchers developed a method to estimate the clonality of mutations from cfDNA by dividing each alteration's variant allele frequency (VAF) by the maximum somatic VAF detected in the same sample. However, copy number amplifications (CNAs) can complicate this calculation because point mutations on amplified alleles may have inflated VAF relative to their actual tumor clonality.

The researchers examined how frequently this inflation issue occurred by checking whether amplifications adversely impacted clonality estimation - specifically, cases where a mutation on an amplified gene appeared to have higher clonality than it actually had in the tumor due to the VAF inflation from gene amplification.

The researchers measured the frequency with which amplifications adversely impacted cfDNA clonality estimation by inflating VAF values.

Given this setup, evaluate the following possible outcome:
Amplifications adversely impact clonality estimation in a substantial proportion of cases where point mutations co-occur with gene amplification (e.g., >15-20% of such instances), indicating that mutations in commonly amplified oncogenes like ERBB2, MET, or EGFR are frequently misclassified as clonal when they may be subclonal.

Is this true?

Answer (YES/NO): NO